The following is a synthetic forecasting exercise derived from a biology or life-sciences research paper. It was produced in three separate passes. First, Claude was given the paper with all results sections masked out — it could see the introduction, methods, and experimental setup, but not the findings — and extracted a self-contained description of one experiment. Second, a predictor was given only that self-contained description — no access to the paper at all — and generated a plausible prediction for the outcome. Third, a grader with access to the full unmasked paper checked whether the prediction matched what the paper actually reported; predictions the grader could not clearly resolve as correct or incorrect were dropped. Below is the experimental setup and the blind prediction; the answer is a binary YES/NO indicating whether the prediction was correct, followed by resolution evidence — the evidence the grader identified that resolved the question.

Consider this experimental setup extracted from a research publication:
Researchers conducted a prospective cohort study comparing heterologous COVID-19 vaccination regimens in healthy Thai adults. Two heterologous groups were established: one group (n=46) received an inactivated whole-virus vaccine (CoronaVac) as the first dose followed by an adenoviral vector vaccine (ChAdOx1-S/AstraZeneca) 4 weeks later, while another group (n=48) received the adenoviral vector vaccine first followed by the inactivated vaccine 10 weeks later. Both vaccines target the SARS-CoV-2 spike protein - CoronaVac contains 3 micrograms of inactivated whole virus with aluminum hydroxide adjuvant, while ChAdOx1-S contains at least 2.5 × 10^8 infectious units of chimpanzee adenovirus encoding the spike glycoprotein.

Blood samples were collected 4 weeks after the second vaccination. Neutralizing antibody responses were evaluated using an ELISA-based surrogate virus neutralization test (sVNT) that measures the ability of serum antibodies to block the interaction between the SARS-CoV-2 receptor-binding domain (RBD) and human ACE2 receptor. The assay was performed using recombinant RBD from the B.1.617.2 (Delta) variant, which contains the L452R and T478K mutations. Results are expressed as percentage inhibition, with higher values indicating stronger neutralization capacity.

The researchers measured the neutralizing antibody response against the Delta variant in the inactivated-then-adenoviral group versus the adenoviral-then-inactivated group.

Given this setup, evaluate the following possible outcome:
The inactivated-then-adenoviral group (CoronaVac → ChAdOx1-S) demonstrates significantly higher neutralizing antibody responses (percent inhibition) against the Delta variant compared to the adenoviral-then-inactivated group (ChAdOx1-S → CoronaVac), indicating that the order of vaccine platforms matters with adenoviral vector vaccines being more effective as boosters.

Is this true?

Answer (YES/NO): YES